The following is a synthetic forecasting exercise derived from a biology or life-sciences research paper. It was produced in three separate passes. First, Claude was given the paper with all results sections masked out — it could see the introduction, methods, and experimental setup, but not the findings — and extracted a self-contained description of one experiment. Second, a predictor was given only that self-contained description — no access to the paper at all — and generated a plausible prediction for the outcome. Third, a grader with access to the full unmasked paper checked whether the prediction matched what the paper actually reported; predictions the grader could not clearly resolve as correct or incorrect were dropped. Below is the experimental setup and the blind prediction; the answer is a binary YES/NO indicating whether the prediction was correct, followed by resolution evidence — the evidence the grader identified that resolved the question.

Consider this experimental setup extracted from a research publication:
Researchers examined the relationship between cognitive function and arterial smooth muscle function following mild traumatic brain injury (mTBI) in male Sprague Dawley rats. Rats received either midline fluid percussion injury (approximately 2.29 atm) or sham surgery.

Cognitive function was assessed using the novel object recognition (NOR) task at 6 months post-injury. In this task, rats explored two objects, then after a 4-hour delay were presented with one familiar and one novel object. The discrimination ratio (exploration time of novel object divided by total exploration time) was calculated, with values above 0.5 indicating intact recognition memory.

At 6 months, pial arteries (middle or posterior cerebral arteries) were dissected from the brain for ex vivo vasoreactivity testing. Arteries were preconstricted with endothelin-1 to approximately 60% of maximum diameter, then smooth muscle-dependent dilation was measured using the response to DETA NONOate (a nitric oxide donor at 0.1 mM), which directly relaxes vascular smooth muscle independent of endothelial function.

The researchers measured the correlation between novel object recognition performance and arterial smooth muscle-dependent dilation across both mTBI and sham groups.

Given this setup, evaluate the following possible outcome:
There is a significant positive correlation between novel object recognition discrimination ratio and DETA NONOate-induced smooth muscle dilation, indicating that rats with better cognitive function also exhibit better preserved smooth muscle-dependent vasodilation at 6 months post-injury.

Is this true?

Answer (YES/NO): NO